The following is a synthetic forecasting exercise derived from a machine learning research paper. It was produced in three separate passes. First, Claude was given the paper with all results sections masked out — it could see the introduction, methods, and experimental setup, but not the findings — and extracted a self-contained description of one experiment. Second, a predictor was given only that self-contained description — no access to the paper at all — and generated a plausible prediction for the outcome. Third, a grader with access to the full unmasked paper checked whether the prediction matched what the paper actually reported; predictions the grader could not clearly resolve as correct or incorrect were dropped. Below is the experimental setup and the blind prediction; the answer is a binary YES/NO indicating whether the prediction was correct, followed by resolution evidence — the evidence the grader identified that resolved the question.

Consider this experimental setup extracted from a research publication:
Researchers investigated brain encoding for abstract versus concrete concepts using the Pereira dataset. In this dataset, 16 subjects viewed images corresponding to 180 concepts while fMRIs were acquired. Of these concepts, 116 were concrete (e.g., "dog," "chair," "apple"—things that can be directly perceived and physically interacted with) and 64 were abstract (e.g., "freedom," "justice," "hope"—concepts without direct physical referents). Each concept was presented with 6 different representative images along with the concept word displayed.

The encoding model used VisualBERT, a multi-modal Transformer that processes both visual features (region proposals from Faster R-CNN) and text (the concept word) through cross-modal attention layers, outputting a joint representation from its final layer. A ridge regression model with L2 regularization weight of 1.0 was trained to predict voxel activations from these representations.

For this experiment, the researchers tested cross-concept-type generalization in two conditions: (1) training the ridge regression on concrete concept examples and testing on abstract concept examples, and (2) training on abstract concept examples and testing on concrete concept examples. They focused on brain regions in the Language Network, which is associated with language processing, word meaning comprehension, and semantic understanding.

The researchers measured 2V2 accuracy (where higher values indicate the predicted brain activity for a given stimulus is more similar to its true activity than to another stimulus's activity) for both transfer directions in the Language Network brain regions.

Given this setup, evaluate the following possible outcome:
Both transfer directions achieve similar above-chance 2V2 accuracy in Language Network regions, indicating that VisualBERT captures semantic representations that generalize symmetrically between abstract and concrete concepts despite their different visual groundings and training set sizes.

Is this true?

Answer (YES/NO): NO